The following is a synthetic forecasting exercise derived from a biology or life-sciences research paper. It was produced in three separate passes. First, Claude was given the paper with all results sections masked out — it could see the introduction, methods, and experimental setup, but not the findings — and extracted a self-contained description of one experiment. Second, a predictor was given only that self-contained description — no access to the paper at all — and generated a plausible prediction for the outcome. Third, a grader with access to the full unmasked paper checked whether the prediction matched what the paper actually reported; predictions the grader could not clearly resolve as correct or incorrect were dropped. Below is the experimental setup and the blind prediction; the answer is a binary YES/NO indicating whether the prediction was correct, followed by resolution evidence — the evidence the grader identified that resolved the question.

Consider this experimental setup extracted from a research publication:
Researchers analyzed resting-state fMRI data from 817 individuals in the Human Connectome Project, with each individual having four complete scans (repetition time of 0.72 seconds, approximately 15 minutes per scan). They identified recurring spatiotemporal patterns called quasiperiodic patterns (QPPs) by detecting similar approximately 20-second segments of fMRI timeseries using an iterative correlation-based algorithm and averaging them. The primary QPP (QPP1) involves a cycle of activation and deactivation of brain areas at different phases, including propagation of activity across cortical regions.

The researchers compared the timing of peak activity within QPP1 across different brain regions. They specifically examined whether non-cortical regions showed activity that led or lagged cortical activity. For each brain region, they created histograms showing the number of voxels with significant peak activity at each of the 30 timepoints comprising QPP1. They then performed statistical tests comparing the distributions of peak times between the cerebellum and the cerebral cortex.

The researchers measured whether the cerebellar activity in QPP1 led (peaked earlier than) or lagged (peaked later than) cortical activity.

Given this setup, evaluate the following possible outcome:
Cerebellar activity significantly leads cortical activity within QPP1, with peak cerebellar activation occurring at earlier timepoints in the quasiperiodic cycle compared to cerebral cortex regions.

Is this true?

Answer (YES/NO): NO